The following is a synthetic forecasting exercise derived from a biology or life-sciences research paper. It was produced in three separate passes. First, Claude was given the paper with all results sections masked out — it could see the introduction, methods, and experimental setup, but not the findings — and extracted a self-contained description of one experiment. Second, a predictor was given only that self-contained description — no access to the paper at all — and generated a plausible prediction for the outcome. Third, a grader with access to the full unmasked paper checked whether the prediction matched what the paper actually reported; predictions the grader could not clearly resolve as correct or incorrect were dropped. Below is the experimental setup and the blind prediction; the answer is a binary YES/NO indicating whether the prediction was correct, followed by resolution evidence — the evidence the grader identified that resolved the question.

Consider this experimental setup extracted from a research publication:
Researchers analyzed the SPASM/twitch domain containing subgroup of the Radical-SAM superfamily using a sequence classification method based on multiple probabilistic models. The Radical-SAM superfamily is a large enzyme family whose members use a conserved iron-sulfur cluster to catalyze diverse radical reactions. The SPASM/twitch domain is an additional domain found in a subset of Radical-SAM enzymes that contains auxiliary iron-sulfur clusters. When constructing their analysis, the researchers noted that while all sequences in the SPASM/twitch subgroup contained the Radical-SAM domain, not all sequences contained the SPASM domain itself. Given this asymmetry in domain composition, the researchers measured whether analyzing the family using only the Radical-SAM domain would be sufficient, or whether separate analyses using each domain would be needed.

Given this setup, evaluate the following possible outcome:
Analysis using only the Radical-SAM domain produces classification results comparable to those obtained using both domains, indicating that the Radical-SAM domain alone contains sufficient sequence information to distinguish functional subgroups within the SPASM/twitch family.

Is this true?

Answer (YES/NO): NO